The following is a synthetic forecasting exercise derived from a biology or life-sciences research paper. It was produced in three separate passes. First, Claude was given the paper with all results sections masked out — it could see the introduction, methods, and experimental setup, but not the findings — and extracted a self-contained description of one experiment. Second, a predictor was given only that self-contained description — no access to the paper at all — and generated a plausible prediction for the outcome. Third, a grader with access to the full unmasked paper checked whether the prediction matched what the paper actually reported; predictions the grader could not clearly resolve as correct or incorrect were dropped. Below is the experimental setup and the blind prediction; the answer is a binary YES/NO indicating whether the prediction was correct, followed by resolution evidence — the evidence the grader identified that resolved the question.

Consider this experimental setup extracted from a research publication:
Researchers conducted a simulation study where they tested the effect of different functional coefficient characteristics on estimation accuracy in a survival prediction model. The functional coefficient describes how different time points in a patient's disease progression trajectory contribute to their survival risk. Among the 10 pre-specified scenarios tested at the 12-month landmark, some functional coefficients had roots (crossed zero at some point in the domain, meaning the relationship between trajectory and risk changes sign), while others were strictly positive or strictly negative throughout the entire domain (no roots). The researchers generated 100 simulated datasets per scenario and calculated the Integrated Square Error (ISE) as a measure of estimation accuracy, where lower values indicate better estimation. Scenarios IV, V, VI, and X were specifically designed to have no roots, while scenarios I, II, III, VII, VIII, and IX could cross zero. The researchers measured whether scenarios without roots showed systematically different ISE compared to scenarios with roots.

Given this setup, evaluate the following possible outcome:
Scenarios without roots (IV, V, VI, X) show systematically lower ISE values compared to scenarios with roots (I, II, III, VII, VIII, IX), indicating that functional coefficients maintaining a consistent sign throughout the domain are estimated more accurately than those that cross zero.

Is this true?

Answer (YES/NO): NO